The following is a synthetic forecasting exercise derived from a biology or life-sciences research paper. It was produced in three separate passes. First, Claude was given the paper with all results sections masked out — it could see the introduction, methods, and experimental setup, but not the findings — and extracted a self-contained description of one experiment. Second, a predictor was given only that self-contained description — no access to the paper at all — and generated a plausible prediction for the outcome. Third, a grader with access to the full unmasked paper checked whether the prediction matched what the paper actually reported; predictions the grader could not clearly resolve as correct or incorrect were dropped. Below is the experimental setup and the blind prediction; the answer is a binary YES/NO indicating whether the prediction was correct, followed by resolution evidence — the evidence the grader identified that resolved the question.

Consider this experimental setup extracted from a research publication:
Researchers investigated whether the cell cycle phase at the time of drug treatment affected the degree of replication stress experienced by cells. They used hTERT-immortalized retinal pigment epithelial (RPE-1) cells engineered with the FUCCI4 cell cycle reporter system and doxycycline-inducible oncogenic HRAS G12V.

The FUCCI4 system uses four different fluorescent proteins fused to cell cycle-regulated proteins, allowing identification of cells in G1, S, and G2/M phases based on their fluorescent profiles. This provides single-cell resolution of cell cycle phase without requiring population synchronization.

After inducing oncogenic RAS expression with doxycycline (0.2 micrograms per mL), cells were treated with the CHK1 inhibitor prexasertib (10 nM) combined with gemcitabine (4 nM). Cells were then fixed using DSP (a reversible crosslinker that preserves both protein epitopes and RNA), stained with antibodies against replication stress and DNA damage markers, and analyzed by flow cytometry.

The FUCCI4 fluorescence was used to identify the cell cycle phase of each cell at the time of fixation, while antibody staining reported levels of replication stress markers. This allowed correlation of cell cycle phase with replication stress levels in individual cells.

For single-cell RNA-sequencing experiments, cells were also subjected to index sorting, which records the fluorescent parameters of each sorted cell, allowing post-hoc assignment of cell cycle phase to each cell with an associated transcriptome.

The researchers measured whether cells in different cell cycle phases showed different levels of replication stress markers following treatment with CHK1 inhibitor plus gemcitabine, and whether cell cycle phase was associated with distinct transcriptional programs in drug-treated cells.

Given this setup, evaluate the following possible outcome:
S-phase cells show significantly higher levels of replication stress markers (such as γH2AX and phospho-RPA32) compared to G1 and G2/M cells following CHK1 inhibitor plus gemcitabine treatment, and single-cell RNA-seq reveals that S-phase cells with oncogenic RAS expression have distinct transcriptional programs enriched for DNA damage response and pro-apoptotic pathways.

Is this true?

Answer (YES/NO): NO